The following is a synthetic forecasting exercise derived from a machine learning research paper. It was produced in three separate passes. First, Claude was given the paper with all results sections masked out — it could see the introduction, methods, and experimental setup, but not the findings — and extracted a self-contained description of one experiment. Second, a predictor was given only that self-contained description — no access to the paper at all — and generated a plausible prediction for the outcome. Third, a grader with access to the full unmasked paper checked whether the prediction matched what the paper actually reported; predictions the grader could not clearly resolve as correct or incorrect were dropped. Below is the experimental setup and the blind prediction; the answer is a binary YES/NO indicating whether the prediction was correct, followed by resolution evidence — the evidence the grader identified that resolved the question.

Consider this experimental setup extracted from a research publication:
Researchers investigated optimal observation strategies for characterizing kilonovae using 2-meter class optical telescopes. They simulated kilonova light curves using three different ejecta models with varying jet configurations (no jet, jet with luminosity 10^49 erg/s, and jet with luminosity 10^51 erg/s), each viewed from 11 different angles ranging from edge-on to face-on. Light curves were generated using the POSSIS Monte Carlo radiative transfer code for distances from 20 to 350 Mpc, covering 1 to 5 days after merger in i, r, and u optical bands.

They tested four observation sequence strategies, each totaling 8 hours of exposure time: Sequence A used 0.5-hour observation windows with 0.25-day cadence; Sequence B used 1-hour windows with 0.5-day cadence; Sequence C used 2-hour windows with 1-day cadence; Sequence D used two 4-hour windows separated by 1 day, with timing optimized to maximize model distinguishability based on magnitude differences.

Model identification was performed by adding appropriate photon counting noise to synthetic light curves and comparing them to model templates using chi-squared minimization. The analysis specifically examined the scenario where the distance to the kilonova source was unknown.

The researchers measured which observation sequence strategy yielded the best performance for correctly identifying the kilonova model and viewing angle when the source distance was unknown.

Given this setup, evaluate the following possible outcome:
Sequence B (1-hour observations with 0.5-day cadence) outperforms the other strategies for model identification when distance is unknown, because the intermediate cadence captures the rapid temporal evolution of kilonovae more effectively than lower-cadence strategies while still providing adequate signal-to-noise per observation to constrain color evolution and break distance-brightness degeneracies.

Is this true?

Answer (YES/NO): NO